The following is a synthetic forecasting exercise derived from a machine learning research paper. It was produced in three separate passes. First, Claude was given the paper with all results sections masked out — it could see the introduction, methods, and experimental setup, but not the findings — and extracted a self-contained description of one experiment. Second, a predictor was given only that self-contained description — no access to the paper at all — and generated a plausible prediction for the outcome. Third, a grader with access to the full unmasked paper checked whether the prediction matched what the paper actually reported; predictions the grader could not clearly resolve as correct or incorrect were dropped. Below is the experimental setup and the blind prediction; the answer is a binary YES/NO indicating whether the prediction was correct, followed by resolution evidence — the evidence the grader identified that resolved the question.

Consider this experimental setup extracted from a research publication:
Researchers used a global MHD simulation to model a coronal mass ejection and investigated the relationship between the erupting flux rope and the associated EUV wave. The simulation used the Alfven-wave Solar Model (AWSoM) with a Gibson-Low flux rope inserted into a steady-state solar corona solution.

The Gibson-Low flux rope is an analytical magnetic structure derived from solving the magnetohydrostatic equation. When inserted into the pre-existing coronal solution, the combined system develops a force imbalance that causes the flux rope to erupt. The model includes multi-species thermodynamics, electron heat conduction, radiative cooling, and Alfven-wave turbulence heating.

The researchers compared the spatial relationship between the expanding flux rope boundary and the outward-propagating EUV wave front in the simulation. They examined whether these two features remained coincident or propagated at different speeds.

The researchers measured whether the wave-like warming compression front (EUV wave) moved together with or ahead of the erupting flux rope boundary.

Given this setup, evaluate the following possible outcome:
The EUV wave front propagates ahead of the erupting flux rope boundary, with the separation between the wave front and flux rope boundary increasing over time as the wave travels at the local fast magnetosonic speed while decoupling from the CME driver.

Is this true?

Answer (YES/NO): YES